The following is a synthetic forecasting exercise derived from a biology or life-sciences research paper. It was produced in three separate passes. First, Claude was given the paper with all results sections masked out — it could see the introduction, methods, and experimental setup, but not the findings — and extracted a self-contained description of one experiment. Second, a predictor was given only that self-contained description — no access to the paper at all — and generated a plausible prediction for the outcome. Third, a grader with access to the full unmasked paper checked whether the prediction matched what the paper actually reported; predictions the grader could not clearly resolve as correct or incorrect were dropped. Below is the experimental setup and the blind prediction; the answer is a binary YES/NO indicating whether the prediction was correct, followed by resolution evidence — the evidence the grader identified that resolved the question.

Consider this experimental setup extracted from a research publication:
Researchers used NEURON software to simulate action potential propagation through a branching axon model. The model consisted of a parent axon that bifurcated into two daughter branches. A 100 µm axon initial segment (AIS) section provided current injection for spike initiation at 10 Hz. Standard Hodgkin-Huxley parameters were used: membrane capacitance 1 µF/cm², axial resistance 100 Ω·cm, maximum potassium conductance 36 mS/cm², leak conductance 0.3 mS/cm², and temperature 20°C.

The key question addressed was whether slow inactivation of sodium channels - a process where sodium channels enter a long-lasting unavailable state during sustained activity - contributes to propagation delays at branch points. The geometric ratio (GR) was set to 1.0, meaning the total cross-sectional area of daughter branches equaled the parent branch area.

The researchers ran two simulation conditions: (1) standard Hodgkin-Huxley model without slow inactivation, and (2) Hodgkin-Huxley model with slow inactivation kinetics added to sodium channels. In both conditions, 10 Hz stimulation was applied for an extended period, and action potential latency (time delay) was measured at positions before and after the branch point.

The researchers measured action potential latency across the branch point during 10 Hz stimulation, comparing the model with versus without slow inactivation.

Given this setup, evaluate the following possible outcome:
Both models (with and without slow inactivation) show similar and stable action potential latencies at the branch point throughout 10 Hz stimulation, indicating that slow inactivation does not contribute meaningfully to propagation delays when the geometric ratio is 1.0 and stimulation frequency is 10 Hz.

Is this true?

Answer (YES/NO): NO